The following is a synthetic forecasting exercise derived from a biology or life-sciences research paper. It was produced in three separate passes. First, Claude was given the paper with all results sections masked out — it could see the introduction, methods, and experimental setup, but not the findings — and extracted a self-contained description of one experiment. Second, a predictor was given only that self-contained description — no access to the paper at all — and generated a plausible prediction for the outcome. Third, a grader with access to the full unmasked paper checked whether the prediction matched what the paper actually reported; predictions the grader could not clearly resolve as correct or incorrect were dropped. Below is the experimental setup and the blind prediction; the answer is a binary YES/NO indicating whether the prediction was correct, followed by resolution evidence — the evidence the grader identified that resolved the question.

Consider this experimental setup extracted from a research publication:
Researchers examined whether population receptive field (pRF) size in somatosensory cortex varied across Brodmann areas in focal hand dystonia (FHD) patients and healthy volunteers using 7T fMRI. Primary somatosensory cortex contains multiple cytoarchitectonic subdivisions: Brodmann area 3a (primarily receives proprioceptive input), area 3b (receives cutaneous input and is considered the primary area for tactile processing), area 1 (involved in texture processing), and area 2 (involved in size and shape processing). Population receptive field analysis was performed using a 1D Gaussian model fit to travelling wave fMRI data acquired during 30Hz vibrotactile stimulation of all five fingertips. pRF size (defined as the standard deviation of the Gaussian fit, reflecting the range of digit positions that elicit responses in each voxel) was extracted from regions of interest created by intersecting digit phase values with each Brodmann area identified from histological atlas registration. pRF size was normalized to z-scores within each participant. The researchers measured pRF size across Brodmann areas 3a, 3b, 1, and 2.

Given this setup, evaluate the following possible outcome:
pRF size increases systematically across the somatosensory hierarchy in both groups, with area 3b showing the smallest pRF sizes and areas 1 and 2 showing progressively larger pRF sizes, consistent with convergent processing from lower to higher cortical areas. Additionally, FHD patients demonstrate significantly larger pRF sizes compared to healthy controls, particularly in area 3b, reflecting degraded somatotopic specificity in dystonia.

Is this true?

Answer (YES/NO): NO